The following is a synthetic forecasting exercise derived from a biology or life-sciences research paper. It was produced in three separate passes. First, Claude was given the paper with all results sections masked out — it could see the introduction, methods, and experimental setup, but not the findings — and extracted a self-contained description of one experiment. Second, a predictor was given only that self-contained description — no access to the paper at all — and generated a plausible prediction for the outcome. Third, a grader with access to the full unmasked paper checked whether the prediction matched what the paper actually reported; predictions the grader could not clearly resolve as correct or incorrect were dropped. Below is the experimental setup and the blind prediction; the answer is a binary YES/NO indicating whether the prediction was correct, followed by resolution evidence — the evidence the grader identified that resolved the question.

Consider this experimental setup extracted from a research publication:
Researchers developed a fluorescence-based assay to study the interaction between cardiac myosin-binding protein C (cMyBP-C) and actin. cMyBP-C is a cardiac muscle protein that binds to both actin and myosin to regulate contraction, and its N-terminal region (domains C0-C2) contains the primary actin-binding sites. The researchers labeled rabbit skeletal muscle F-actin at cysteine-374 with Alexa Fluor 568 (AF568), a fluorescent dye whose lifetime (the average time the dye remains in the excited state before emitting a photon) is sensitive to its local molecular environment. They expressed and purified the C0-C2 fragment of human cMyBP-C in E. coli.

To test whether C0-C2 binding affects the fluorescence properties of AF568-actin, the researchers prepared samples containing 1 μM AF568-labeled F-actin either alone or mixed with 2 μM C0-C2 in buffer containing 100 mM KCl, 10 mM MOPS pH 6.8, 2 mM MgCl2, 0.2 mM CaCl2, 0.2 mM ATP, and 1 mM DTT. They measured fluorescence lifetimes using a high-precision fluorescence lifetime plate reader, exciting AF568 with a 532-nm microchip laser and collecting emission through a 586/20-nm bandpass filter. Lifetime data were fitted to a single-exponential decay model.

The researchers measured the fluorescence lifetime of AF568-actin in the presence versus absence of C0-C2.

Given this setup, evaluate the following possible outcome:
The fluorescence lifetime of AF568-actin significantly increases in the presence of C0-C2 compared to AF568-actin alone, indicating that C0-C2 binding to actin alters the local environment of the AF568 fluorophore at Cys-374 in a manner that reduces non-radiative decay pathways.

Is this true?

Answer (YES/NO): NO